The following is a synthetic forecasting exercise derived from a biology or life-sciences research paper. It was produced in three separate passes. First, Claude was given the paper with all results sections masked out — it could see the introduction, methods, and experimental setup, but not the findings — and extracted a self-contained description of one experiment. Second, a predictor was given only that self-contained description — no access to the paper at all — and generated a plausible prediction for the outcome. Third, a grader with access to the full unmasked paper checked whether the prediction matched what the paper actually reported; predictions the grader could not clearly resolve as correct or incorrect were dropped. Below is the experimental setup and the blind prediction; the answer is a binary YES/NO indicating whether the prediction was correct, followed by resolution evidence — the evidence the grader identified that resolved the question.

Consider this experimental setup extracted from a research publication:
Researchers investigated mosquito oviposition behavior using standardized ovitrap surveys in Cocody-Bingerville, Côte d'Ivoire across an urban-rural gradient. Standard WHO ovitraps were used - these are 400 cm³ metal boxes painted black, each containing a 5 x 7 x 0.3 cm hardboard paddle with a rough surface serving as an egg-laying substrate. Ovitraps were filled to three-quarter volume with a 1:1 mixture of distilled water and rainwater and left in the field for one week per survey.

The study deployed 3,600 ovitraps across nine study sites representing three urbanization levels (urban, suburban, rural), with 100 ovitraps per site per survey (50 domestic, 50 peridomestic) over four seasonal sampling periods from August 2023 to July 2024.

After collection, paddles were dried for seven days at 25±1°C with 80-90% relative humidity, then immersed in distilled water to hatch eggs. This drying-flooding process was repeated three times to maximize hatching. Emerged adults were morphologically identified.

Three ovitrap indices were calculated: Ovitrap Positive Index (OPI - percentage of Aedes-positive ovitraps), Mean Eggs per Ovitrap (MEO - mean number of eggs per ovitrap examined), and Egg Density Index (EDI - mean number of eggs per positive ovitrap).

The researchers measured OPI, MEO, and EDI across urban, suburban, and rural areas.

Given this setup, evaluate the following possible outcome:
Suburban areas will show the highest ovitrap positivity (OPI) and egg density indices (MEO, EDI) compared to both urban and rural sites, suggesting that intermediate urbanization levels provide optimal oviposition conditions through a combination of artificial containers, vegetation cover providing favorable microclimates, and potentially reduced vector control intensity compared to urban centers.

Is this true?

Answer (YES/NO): NO